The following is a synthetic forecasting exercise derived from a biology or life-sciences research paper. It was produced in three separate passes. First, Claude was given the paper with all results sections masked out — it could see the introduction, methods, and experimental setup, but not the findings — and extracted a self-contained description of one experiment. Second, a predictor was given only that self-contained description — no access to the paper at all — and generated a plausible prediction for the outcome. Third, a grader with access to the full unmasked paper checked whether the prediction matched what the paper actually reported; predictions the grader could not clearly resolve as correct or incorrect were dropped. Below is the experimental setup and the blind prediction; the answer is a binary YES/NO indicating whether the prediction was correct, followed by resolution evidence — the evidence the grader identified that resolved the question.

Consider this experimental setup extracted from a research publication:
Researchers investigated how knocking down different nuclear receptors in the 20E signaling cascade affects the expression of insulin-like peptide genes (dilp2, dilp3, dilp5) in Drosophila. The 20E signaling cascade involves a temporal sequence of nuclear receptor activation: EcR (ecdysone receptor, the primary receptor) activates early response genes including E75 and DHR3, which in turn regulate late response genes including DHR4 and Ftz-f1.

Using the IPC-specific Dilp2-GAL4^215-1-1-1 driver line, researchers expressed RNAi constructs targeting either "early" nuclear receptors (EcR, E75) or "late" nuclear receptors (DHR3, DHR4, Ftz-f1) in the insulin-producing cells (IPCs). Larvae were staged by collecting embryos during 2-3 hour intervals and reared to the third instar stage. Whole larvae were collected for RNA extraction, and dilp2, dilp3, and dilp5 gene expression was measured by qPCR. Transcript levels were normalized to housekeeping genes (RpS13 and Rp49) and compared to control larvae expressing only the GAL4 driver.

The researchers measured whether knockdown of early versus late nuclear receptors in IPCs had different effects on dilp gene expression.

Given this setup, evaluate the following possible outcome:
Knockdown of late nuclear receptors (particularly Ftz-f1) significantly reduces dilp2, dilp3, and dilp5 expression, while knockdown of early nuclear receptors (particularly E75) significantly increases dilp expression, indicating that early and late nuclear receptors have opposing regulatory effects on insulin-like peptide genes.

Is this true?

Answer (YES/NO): NO